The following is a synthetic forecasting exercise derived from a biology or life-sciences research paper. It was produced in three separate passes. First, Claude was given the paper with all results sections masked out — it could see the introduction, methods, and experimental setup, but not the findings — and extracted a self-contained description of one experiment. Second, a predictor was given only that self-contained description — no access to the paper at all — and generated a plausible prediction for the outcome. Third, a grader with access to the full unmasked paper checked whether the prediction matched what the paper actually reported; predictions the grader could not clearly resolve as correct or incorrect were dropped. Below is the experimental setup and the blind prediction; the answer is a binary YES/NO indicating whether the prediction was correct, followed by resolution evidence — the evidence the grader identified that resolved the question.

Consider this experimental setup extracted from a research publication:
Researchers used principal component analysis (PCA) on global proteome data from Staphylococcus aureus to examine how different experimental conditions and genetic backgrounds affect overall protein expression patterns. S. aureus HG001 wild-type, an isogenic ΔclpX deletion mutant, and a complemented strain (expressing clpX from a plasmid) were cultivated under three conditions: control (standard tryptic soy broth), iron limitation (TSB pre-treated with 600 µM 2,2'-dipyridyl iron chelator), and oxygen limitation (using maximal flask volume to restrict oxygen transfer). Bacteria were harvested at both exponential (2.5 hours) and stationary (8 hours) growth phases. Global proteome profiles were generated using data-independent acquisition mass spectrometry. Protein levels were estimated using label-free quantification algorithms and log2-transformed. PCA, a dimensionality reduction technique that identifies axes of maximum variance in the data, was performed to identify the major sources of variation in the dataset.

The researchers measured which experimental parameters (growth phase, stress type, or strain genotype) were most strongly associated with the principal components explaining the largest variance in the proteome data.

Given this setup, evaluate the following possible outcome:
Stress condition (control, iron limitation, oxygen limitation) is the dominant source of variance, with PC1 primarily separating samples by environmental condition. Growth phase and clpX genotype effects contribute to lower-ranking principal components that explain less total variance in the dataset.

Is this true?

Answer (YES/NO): NO